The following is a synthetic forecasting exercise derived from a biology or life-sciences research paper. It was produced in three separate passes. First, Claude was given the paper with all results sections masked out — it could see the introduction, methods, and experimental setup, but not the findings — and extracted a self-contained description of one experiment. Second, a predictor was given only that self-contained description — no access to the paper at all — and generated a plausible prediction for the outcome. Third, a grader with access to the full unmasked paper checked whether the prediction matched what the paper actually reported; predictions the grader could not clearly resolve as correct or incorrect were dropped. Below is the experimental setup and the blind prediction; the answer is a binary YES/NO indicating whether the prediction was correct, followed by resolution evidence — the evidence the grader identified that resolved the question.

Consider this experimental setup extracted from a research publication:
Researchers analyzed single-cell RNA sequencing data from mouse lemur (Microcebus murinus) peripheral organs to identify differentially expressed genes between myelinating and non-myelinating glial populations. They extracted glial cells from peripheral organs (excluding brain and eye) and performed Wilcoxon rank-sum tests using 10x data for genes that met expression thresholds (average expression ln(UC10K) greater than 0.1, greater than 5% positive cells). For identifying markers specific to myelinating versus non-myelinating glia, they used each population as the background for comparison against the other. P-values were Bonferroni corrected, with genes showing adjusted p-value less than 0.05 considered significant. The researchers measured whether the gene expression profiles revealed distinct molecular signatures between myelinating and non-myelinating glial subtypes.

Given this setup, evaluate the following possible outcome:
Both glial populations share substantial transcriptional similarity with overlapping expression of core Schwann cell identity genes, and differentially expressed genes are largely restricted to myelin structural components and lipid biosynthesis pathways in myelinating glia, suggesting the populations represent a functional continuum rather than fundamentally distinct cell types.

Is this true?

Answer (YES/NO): NO